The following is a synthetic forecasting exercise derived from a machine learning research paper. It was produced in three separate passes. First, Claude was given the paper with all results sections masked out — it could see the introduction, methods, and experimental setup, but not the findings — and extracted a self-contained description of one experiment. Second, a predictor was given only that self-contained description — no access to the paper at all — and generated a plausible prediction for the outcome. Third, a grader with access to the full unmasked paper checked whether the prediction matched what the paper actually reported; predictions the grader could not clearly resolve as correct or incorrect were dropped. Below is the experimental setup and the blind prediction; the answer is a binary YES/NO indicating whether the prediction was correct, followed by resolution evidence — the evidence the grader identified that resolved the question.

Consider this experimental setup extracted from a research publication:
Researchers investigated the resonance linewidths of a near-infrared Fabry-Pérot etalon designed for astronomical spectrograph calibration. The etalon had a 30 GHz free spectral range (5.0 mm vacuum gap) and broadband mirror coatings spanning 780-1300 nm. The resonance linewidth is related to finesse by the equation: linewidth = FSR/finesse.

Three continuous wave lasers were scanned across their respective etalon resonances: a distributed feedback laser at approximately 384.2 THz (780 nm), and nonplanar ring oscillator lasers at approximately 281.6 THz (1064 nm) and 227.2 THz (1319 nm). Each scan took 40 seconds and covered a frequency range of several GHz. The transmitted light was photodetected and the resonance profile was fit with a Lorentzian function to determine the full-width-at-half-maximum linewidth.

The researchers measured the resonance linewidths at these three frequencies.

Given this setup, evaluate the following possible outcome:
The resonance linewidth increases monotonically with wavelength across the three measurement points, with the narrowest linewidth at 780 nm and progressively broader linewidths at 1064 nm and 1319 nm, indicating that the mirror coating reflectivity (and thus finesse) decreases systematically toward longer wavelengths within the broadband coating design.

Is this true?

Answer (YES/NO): NO